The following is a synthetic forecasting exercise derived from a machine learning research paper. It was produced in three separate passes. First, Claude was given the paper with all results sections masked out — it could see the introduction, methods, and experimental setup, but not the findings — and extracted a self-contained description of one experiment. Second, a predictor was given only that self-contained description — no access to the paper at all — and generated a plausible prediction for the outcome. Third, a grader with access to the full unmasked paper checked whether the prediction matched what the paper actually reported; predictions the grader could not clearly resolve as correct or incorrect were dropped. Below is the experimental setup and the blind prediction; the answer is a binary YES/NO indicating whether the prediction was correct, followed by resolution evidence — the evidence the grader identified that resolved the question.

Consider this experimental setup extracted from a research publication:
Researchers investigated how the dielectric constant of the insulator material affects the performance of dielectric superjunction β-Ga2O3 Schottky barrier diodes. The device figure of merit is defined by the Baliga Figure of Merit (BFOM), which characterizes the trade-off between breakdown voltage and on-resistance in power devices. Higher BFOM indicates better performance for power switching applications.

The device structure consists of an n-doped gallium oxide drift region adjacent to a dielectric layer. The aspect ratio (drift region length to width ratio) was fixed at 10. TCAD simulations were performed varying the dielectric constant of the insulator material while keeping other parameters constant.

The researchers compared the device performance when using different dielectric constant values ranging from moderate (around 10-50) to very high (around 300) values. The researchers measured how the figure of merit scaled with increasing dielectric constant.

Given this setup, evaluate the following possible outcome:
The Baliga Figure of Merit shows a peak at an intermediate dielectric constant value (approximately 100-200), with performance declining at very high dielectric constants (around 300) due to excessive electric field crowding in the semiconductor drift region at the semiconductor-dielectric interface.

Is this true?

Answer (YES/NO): NO